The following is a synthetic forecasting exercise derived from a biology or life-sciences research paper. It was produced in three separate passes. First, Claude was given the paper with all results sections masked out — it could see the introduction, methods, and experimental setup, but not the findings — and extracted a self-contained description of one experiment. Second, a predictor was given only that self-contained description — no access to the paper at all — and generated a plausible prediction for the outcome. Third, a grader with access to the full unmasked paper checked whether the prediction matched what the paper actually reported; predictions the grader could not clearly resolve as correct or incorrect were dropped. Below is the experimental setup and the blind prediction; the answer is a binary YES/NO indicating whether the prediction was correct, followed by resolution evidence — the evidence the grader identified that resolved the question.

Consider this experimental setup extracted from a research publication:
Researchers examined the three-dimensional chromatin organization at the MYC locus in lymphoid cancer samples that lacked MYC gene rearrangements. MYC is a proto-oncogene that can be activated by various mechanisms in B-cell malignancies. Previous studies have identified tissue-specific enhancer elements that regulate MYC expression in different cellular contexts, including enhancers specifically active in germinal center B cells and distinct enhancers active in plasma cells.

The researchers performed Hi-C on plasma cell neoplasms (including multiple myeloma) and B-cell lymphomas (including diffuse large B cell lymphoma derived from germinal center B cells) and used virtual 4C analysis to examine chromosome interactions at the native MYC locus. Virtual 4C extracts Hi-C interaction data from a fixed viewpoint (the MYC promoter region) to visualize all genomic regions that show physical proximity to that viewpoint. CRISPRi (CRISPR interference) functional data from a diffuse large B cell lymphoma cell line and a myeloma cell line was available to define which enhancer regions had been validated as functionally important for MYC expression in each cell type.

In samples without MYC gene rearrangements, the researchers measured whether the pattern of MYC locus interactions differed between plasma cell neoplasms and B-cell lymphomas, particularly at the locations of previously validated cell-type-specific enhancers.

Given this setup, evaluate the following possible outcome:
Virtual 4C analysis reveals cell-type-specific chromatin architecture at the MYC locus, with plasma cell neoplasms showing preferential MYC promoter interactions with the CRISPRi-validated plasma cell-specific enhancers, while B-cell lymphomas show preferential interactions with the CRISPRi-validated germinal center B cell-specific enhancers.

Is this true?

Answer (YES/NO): YES